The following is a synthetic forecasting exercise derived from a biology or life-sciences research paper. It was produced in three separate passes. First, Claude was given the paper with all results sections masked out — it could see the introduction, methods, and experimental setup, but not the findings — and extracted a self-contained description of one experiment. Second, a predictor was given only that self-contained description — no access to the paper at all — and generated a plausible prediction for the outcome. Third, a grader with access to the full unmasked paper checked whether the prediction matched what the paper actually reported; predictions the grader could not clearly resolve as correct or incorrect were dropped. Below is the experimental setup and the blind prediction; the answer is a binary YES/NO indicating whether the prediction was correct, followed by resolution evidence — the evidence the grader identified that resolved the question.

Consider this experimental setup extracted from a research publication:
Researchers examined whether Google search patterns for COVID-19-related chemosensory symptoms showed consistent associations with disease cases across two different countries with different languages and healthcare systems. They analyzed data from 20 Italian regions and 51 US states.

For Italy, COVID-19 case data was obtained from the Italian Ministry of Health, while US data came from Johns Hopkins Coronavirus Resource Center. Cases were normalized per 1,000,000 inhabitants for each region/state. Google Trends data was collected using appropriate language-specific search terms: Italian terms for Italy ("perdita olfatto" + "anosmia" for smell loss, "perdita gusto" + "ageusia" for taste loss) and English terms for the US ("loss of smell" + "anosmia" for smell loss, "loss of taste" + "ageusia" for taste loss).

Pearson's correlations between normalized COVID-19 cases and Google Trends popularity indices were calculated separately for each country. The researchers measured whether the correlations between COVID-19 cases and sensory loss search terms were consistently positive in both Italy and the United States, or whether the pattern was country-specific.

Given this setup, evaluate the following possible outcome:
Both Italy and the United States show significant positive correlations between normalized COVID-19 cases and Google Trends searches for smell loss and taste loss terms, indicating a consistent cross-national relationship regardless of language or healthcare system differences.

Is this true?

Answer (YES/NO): YES